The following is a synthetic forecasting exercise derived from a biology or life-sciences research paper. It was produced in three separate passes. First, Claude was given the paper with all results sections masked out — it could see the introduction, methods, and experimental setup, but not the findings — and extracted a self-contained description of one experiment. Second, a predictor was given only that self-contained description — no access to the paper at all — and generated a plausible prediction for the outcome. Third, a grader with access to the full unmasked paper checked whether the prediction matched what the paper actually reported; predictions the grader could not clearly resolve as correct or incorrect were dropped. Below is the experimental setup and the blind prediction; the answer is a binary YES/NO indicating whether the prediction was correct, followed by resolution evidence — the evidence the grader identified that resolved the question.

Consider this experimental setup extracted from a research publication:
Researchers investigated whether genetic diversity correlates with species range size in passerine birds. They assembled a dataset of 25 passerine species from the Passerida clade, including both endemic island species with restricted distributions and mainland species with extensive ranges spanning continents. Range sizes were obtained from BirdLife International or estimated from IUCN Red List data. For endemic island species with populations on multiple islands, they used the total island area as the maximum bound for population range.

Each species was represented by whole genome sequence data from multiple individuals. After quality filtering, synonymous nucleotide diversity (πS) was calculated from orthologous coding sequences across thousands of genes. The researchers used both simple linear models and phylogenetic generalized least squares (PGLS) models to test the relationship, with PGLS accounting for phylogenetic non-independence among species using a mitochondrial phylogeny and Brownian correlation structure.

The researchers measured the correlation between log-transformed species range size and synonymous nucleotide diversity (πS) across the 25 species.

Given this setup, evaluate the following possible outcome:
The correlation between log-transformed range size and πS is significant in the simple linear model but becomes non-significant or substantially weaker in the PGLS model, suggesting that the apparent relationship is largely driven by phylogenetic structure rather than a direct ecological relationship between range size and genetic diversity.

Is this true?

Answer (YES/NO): NO